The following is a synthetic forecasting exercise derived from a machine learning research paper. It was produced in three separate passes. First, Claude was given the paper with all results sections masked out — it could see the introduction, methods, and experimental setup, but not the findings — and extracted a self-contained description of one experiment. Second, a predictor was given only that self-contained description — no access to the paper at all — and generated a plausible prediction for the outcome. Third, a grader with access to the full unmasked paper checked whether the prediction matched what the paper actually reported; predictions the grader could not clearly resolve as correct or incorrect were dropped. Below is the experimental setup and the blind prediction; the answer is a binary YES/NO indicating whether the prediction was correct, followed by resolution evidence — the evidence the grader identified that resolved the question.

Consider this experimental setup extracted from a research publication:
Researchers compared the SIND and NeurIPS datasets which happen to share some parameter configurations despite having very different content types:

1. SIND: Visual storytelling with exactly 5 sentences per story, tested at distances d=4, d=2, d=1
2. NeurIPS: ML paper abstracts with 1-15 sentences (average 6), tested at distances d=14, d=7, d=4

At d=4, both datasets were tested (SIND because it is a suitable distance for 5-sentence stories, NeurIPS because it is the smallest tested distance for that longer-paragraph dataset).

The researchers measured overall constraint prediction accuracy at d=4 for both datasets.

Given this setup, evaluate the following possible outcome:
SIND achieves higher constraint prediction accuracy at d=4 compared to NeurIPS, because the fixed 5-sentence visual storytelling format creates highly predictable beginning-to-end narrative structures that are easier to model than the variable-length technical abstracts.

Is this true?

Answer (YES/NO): YES